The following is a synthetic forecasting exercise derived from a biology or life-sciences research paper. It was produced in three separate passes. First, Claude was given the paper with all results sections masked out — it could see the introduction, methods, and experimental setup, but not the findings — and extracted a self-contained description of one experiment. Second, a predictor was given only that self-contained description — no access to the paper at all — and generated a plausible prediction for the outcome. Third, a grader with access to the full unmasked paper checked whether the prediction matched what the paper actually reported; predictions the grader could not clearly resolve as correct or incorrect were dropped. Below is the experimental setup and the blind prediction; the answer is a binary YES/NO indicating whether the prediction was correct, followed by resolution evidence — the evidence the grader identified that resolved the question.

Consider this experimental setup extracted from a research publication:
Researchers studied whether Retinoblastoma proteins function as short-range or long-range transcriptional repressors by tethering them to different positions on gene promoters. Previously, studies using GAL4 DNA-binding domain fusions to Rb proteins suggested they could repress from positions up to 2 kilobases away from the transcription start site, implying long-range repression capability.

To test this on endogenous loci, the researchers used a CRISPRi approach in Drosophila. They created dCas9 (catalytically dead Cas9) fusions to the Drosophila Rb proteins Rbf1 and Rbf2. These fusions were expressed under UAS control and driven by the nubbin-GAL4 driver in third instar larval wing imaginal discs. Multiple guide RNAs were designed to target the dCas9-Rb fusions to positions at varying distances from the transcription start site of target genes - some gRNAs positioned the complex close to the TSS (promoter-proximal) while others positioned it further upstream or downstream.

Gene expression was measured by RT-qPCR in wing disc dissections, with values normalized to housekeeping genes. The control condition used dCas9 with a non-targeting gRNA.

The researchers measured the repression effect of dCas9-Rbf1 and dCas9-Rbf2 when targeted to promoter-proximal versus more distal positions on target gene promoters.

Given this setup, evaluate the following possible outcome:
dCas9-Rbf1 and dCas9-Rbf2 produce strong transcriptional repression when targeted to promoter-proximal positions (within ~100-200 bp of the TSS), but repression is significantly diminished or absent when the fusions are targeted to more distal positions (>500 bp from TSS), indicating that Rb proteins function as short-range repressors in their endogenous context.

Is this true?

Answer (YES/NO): YES